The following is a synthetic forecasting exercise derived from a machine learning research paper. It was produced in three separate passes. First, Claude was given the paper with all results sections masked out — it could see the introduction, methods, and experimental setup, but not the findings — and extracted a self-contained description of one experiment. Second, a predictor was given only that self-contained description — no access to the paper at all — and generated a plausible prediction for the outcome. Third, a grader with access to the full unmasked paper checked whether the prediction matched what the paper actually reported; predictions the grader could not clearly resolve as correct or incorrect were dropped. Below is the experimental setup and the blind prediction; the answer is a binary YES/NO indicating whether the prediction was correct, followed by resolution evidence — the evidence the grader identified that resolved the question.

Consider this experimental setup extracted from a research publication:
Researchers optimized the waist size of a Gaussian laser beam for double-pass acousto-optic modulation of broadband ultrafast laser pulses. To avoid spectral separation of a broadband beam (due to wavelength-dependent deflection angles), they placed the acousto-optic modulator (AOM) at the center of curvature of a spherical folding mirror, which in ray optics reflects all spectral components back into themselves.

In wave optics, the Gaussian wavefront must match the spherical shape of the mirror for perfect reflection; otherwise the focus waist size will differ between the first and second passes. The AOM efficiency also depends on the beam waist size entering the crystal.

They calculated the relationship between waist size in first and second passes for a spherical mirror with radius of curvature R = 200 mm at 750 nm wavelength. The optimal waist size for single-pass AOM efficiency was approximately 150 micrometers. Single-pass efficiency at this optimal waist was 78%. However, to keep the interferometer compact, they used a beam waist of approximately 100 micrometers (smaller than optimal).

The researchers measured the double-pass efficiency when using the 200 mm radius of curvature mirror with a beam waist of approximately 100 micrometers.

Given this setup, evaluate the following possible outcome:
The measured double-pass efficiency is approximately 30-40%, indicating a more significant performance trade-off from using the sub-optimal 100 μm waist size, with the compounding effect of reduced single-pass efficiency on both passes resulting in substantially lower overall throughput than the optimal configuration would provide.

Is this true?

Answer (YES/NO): YES